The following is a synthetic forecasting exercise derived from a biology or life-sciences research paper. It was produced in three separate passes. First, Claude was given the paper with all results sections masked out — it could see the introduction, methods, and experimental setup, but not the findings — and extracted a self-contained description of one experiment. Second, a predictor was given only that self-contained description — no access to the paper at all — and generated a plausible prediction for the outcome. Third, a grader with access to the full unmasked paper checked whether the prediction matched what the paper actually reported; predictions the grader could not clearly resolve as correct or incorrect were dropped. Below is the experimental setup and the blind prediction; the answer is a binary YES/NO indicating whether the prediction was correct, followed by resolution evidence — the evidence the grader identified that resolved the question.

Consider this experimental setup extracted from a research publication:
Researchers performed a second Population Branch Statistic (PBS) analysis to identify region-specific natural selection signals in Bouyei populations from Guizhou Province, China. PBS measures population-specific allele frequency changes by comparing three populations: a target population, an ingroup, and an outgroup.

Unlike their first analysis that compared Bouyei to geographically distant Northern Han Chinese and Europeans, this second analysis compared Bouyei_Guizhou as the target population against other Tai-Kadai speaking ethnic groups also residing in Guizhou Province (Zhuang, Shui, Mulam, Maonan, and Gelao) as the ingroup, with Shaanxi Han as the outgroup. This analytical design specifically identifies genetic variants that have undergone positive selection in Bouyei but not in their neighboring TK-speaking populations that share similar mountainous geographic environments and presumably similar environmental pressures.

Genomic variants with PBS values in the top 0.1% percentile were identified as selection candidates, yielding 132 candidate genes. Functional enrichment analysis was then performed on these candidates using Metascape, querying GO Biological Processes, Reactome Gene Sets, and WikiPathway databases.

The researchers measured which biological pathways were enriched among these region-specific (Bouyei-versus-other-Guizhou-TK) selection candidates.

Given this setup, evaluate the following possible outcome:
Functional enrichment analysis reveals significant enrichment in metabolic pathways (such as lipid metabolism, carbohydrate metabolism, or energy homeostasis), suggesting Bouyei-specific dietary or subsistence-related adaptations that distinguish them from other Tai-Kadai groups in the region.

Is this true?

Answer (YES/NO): NO